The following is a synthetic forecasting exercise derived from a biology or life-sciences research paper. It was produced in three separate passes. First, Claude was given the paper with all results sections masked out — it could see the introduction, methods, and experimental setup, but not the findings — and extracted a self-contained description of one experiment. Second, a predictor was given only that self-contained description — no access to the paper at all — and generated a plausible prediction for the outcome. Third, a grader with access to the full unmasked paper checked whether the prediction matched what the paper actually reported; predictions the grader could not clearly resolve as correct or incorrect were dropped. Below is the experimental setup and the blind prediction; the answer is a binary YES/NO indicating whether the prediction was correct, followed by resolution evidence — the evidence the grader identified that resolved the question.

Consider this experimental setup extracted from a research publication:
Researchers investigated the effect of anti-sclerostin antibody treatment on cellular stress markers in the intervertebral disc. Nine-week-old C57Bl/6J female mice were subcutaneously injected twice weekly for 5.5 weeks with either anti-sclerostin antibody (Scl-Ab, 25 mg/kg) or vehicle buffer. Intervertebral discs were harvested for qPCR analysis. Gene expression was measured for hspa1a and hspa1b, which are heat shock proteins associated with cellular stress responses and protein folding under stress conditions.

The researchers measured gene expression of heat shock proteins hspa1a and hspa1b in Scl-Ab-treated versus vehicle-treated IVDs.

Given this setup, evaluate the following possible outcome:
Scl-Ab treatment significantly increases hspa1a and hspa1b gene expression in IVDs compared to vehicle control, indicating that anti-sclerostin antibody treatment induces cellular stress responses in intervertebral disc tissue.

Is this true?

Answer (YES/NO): NO